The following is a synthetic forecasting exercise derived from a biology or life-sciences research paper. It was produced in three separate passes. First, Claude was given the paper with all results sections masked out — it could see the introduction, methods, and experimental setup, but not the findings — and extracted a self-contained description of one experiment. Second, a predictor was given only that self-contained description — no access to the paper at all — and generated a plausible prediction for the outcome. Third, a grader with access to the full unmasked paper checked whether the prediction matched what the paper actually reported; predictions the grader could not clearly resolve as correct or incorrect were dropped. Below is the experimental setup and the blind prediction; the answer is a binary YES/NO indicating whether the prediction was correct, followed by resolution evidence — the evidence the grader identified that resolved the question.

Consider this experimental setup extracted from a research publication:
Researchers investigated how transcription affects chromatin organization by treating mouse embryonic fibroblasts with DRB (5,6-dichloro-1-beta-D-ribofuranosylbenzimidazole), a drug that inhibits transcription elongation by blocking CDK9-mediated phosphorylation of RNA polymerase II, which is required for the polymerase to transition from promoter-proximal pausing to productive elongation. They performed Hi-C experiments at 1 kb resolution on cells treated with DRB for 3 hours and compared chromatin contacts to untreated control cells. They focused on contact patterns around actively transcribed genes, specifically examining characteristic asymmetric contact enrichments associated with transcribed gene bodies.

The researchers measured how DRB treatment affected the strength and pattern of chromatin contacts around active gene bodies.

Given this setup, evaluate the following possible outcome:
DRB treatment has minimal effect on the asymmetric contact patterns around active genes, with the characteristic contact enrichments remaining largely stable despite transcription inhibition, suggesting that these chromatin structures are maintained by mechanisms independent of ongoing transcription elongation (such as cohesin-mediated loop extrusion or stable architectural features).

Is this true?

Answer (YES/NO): NO